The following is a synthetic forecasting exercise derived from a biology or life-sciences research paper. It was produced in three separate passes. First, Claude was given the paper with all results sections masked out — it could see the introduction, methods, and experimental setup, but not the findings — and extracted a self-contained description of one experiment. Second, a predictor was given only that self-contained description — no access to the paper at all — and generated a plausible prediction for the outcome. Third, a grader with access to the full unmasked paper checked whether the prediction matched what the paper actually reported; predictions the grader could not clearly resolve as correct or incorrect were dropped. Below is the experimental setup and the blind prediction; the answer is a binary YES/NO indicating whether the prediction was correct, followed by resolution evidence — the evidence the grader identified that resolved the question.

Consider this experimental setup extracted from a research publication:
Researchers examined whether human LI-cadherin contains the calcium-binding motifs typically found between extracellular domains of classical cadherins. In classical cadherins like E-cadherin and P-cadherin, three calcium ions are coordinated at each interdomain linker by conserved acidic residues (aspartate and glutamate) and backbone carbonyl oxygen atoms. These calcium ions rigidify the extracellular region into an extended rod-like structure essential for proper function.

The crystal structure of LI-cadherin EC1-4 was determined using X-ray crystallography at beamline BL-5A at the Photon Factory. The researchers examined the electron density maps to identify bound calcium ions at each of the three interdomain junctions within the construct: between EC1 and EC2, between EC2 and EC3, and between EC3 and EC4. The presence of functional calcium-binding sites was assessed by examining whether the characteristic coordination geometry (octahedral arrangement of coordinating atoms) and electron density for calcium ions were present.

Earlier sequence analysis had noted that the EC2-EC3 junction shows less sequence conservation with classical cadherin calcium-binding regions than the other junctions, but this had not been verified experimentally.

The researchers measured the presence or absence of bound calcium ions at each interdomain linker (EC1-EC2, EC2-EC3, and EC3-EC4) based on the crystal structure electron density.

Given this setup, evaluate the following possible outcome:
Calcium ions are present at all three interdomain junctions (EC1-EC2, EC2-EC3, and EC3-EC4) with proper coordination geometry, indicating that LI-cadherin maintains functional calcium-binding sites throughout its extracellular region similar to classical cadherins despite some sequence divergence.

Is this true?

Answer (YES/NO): NO